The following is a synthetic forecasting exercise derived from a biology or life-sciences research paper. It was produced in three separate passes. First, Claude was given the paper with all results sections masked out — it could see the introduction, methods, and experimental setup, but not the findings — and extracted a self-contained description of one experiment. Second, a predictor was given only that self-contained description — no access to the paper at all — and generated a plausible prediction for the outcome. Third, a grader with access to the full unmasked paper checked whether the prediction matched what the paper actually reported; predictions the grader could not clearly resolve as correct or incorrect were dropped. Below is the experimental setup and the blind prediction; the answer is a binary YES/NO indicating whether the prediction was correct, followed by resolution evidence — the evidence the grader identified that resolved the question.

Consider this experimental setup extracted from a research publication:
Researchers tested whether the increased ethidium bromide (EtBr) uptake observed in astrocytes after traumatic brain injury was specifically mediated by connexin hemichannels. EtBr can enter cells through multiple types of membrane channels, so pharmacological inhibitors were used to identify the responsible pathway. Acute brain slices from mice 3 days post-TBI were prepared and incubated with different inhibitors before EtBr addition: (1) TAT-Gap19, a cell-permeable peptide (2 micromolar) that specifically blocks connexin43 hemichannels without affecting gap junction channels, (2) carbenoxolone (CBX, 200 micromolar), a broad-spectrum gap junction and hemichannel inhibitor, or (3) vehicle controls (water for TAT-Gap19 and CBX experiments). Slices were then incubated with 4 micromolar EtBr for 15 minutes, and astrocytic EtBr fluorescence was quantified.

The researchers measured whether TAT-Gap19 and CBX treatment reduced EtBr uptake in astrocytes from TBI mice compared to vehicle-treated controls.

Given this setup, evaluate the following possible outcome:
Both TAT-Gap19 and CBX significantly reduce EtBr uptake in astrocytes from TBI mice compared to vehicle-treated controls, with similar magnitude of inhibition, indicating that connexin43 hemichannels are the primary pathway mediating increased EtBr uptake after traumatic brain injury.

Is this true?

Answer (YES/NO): NO